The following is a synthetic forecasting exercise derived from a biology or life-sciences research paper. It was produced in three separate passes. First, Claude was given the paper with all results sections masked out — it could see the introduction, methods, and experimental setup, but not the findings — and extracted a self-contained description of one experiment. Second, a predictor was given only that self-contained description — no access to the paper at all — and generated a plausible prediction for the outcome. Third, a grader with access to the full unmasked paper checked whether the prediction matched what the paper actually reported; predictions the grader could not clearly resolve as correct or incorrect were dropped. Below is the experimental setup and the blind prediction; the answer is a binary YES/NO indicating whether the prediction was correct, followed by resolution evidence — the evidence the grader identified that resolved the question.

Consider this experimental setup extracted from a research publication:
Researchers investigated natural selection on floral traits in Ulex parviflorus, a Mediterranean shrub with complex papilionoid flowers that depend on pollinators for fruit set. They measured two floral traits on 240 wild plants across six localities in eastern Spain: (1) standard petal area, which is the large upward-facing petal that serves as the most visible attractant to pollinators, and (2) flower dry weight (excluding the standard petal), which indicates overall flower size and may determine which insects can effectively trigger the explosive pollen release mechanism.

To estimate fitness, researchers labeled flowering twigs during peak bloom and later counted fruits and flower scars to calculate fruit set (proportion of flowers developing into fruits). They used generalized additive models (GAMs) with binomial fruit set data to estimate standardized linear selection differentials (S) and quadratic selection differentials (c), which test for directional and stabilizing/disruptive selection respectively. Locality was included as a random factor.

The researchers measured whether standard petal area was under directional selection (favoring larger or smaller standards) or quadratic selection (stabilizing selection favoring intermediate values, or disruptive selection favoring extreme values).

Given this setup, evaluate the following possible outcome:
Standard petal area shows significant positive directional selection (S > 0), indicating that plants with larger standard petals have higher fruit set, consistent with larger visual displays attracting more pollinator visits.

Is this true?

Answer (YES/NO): NO